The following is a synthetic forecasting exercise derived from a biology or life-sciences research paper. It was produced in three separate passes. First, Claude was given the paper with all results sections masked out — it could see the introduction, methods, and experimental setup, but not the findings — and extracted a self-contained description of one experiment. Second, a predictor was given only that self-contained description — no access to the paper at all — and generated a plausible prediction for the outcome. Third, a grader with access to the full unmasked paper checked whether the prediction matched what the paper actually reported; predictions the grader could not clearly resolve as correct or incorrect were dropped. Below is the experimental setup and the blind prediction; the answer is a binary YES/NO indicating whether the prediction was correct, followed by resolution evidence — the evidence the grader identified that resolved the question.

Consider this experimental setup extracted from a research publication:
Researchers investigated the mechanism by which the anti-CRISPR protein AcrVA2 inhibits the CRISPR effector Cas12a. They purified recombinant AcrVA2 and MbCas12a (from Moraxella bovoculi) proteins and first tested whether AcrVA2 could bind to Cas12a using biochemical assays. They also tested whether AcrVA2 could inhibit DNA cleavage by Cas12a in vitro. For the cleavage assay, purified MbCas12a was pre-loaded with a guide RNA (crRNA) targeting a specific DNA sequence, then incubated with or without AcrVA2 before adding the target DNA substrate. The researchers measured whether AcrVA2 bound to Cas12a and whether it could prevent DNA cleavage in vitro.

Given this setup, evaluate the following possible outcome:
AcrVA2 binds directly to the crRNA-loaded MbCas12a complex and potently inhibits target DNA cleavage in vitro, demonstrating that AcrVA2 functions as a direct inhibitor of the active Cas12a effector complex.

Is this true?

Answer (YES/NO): NO